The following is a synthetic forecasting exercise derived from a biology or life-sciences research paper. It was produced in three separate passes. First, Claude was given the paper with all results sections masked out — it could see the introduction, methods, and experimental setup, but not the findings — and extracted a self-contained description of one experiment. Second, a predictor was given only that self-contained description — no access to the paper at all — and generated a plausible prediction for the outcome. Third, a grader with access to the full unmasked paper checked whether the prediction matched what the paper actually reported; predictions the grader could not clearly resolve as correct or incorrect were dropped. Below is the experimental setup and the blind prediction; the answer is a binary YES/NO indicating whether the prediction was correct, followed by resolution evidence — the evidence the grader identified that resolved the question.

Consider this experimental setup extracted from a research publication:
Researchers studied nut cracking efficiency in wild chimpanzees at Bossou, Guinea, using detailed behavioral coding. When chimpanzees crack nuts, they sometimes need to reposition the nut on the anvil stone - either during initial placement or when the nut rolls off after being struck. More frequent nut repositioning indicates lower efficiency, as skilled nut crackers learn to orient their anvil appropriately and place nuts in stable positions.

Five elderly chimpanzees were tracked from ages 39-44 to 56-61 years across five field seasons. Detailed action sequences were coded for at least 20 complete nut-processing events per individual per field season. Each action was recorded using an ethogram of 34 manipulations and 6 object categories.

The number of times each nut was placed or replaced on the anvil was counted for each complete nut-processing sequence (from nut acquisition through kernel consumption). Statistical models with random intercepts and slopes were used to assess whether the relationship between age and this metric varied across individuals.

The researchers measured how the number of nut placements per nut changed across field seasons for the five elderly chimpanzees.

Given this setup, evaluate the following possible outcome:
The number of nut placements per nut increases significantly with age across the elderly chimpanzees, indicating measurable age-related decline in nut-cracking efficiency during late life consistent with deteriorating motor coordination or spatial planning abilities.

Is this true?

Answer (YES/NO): NO